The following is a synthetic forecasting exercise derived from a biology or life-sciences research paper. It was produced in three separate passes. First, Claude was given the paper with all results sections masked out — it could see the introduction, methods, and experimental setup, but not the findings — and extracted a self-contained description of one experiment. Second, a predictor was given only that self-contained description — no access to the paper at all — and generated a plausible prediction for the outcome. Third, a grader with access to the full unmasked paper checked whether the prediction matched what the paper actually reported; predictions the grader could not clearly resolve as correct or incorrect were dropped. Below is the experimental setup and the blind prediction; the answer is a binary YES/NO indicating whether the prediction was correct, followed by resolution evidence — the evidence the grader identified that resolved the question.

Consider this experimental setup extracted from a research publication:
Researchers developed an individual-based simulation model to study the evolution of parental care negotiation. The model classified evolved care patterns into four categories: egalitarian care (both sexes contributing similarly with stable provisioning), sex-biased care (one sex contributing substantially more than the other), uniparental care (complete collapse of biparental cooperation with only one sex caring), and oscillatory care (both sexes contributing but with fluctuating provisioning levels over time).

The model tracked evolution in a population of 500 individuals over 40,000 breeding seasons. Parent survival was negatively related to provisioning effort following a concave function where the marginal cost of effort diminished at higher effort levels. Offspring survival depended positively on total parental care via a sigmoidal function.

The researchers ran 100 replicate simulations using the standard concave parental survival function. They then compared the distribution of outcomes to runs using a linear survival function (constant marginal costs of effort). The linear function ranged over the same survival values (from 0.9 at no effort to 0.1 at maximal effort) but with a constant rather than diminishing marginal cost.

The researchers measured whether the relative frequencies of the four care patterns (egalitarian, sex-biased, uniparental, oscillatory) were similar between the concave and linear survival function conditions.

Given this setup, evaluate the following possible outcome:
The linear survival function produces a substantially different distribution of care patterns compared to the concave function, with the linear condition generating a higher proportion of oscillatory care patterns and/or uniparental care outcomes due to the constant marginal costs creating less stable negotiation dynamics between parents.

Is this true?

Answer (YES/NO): NO